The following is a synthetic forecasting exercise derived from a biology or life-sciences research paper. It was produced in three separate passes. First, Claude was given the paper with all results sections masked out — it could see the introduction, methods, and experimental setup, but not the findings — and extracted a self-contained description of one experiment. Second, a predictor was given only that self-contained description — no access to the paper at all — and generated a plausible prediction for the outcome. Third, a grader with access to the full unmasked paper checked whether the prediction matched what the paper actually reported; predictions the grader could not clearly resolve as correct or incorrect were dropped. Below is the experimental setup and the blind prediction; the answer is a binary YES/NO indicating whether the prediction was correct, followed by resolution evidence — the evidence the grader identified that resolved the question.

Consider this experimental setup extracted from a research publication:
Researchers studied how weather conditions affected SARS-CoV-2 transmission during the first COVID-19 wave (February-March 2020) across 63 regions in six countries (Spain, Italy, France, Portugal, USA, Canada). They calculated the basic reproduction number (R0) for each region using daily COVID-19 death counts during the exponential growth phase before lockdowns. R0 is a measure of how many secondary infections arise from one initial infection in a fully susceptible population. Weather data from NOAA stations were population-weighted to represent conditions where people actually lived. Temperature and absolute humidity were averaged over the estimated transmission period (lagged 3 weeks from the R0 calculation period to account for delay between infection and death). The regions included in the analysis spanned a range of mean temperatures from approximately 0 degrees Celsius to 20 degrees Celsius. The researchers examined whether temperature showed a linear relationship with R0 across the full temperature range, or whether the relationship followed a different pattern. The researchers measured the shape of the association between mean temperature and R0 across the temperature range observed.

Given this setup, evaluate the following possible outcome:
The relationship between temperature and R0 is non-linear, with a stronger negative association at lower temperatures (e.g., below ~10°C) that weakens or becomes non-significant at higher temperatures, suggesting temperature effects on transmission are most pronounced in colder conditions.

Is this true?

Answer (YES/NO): YES